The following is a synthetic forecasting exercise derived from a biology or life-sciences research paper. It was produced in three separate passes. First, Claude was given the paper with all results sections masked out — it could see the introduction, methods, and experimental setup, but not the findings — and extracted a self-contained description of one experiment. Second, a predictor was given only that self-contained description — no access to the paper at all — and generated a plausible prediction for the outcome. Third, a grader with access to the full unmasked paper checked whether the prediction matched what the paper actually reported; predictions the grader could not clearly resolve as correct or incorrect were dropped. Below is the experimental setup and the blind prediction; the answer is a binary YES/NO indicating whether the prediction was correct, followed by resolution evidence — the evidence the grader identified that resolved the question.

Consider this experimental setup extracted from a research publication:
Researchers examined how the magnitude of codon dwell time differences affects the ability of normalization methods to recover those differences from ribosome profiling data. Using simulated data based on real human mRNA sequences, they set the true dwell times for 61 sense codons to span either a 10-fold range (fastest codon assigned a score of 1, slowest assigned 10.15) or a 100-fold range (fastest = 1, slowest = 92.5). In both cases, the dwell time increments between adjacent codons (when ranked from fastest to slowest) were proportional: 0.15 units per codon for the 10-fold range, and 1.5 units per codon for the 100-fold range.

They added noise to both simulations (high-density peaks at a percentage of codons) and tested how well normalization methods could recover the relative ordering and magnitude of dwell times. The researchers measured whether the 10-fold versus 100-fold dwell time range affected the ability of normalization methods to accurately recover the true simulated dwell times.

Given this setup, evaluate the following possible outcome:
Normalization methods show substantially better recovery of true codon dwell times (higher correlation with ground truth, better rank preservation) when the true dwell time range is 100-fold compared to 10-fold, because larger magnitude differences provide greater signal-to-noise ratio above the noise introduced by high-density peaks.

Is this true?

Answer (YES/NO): NO